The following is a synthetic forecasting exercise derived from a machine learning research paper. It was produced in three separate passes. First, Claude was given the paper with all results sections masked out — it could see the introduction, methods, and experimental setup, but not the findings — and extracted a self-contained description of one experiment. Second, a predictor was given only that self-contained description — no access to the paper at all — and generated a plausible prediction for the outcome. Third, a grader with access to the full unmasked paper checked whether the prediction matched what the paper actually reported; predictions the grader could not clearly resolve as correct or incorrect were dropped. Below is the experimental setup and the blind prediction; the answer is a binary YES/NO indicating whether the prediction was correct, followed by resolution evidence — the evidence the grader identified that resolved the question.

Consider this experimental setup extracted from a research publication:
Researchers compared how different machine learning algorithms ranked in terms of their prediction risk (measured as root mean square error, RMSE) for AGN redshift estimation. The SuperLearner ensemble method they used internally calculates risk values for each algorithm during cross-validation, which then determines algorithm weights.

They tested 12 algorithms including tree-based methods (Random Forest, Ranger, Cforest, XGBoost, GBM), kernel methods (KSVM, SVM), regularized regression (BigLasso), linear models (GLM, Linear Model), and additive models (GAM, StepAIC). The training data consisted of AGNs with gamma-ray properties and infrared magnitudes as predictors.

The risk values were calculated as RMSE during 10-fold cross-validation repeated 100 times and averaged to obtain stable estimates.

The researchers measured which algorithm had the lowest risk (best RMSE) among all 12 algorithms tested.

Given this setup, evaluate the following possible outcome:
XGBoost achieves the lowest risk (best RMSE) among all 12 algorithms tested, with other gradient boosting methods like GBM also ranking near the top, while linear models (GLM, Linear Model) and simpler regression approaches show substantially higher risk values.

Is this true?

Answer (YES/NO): NO